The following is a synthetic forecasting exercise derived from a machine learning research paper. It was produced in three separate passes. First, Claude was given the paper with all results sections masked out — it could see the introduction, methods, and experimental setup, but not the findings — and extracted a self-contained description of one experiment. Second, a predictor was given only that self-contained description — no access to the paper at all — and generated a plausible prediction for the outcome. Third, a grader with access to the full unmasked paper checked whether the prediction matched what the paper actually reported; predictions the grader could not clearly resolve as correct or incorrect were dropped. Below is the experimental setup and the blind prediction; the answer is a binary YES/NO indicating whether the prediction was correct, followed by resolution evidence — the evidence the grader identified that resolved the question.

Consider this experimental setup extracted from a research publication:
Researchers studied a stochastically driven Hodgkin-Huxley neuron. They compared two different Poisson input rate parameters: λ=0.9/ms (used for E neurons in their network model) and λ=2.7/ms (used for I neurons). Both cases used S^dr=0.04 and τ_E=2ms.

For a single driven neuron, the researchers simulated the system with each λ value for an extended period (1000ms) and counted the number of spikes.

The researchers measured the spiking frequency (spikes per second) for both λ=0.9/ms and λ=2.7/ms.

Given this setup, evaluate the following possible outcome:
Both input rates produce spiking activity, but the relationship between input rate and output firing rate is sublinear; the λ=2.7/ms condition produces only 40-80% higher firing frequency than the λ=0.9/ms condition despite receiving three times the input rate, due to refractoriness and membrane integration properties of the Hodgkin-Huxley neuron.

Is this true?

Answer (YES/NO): YES